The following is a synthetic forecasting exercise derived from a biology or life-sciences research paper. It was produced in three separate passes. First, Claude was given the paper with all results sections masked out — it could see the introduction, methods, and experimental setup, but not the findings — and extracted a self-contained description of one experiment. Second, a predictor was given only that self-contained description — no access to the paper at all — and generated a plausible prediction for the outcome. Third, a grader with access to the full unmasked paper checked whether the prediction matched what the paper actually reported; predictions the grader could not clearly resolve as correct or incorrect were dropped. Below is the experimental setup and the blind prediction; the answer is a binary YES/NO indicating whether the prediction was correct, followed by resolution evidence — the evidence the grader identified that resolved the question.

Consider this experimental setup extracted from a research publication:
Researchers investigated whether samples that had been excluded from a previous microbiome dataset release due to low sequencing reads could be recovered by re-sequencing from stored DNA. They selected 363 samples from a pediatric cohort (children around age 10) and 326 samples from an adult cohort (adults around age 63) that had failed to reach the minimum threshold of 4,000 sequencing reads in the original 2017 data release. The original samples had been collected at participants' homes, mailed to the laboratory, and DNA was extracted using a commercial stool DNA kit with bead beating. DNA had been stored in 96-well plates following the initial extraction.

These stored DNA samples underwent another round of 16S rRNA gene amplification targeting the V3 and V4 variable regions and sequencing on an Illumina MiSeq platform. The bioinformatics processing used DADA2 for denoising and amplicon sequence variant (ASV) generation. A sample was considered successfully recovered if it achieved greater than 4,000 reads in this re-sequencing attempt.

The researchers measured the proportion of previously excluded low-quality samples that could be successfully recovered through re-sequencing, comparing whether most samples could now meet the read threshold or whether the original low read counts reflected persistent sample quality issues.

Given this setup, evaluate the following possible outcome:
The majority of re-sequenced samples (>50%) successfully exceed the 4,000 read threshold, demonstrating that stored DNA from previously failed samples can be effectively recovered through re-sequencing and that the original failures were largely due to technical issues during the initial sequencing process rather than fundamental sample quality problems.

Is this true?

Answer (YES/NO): YES